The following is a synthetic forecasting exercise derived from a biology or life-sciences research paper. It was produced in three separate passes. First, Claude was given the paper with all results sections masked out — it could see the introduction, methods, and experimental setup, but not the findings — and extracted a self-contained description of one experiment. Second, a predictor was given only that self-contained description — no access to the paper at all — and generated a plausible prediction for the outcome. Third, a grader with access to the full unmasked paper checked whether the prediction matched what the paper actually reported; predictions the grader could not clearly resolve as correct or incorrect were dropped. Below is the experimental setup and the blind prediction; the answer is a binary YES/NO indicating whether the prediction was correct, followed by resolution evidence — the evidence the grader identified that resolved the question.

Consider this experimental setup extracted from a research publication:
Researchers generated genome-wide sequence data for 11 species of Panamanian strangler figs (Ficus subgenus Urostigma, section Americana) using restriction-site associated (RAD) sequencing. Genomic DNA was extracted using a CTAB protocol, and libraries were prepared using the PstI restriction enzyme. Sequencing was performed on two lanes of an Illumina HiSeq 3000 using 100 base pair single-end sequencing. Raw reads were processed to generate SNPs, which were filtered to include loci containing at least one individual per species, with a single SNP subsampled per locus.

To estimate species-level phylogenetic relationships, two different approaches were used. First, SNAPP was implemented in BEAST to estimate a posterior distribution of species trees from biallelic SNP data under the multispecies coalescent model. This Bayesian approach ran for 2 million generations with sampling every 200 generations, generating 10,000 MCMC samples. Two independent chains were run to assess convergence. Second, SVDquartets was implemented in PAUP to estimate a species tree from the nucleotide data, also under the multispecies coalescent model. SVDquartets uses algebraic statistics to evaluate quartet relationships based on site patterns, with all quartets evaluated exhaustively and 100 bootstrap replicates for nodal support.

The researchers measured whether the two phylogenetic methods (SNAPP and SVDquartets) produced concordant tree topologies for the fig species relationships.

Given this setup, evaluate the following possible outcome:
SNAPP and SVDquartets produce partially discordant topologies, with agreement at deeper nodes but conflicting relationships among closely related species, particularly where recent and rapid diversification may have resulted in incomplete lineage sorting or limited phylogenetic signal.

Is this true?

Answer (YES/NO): NO